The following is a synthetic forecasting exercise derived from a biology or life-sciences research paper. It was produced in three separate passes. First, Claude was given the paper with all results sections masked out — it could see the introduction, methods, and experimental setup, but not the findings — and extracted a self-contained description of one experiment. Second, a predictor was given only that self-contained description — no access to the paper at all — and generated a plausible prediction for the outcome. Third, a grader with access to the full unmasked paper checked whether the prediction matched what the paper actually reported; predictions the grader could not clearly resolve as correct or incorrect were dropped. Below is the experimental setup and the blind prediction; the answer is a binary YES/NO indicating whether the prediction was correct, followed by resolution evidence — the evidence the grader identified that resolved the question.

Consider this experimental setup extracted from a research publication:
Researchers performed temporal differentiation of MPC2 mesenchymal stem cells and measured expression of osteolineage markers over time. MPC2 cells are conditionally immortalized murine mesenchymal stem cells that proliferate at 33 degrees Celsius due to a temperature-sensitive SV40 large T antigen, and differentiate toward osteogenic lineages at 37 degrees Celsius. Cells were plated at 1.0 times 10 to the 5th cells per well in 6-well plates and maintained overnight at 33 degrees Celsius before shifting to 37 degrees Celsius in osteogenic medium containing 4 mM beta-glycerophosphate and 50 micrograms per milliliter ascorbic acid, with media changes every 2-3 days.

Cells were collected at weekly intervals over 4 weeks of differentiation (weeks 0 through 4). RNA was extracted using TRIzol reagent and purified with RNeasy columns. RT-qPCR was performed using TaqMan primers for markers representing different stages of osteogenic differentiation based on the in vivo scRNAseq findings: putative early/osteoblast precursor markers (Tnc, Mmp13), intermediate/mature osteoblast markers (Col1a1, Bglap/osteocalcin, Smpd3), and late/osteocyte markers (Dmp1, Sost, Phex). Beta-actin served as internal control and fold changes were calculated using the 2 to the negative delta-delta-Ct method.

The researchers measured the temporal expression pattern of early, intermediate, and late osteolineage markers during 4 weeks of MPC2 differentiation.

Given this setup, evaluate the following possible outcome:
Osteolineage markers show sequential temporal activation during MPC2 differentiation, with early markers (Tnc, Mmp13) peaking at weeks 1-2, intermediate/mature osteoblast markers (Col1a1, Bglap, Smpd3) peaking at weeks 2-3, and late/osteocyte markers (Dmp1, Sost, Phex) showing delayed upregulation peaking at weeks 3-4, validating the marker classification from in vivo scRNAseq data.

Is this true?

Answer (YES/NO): NO